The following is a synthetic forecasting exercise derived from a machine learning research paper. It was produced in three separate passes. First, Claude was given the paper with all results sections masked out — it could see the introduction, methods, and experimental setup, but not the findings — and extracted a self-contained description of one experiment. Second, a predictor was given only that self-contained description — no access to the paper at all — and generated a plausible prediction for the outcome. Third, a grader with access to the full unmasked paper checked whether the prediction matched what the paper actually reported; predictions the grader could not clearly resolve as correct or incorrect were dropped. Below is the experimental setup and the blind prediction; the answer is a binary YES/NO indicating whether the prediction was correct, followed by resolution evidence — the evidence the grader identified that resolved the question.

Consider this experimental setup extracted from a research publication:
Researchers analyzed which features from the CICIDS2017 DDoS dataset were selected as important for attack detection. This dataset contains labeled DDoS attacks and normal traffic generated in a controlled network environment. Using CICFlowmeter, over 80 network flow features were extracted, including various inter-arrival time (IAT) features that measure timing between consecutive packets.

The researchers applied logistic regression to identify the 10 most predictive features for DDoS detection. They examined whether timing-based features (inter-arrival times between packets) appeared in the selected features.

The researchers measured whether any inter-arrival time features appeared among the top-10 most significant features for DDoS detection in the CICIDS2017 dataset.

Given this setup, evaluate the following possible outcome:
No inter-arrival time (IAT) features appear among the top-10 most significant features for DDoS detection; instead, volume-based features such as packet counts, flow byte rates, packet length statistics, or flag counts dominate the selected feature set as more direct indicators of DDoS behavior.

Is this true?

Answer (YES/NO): YES